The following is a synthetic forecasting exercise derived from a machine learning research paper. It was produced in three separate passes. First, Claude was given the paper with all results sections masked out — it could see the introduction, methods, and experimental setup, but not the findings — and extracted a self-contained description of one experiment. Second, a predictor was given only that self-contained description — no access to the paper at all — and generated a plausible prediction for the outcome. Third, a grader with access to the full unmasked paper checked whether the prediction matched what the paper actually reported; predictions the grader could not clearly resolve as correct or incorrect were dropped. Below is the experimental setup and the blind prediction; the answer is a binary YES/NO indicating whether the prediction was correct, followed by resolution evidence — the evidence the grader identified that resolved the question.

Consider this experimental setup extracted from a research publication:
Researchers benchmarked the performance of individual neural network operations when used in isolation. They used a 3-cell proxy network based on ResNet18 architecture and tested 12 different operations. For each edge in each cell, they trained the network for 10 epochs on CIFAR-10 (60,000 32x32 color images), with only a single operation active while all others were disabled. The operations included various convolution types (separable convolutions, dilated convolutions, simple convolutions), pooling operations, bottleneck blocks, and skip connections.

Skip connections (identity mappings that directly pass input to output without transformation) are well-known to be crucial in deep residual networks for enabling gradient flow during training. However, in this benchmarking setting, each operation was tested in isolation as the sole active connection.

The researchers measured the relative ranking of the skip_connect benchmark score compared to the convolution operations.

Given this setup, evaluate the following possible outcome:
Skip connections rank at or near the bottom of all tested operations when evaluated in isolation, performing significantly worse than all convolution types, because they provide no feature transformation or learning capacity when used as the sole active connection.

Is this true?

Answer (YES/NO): NO